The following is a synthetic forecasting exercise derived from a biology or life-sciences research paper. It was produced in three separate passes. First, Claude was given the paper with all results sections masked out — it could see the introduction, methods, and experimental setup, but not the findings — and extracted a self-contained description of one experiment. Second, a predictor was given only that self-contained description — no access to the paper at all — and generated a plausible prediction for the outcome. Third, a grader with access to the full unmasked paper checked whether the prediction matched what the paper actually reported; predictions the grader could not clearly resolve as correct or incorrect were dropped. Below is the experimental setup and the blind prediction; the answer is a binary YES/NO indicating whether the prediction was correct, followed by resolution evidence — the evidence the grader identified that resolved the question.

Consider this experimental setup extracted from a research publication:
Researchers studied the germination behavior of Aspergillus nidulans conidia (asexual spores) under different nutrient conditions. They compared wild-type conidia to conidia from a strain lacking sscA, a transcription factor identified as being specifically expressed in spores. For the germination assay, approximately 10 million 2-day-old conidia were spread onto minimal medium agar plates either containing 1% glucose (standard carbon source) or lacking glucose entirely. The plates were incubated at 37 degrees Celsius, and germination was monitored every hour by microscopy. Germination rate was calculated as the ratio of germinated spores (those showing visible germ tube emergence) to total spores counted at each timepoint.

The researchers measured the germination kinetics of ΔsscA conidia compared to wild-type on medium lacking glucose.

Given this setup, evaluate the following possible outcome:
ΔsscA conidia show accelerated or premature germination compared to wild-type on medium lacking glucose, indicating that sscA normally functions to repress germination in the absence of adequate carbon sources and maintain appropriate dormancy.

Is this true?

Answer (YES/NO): YES